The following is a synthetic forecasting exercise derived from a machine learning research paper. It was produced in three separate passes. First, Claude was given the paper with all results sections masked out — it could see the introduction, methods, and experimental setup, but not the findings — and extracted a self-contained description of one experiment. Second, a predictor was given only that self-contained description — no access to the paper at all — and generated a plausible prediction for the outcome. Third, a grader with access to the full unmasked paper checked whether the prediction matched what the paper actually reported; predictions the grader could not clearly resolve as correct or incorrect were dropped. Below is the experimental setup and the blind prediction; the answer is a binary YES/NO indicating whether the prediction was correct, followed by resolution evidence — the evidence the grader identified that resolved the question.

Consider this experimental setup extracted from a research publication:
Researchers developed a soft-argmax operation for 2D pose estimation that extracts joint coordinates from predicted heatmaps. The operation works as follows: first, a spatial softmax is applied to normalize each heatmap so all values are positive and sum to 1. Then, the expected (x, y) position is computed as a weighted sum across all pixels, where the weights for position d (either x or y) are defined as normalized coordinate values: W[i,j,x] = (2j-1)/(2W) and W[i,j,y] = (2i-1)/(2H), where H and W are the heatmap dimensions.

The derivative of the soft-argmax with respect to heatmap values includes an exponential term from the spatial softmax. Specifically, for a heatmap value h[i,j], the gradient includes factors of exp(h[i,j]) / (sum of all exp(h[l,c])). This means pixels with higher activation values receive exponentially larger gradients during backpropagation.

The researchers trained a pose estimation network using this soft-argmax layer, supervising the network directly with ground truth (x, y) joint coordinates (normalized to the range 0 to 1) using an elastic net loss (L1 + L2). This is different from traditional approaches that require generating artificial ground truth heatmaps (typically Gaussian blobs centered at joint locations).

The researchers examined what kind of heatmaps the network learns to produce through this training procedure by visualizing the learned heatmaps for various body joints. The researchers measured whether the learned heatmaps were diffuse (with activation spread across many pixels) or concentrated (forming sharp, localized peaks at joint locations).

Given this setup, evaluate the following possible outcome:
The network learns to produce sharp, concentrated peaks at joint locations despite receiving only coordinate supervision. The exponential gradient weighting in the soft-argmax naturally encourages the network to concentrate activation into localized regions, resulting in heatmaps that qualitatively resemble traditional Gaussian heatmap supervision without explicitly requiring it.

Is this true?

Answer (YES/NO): YES